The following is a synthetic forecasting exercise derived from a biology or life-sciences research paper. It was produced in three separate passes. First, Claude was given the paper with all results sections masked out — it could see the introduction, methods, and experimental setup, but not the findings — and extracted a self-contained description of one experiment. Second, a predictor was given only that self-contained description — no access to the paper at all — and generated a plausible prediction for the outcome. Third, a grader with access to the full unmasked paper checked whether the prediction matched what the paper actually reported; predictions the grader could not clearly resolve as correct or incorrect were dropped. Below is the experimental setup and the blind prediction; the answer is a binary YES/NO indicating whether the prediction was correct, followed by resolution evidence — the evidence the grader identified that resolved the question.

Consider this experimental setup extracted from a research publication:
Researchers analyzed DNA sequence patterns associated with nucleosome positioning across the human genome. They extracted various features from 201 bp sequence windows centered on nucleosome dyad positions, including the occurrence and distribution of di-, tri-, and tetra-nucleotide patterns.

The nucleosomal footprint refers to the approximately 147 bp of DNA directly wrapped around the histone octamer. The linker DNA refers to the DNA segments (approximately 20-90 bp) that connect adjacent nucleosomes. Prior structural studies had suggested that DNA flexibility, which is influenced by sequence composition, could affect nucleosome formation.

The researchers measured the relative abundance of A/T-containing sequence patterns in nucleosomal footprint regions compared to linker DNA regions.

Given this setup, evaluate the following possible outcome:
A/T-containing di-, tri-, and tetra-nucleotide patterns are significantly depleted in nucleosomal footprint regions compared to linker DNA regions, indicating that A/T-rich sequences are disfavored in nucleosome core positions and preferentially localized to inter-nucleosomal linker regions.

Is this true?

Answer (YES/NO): YES